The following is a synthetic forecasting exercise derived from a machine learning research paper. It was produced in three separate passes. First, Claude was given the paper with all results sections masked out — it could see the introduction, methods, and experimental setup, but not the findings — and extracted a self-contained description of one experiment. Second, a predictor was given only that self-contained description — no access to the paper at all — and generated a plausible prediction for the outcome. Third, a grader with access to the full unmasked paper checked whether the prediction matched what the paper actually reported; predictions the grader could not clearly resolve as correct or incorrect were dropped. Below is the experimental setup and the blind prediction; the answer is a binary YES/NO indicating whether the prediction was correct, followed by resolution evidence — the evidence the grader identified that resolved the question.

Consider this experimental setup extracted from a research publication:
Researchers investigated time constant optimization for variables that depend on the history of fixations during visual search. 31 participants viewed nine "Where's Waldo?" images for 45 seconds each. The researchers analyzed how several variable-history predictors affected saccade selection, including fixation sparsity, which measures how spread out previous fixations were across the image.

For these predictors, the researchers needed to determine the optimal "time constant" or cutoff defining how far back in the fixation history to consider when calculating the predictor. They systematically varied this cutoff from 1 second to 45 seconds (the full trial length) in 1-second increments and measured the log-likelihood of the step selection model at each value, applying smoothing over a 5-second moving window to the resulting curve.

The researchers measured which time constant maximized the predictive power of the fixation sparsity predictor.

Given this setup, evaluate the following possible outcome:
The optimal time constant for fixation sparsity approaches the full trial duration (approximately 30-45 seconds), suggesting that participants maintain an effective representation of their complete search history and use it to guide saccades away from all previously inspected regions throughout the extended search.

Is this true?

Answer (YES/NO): YES